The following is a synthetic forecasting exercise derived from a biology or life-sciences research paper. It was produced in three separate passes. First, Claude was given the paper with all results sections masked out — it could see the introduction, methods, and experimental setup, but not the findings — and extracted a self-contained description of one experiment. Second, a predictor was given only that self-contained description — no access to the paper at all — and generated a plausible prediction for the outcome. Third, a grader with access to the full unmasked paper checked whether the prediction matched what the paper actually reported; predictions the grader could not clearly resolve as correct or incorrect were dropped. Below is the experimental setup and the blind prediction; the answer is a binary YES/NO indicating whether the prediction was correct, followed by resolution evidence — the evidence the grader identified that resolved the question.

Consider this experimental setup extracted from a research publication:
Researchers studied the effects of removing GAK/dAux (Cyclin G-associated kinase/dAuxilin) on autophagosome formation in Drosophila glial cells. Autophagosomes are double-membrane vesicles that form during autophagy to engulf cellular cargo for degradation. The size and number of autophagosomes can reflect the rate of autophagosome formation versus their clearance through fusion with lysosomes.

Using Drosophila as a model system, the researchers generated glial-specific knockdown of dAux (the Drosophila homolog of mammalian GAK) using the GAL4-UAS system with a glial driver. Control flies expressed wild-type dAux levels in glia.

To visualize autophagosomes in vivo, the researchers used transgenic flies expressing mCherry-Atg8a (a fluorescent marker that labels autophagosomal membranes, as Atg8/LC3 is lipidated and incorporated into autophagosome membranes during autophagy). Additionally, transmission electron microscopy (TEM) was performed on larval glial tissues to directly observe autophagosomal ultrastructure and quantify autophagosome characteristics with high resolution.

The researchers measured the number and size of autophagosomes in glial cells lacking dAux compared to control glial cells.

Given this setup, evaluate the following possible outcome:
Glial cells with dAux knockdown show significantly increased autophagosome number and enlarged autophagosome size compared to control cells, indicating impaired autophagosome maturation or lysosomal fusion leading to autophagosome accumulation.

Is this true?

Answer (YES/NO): NO